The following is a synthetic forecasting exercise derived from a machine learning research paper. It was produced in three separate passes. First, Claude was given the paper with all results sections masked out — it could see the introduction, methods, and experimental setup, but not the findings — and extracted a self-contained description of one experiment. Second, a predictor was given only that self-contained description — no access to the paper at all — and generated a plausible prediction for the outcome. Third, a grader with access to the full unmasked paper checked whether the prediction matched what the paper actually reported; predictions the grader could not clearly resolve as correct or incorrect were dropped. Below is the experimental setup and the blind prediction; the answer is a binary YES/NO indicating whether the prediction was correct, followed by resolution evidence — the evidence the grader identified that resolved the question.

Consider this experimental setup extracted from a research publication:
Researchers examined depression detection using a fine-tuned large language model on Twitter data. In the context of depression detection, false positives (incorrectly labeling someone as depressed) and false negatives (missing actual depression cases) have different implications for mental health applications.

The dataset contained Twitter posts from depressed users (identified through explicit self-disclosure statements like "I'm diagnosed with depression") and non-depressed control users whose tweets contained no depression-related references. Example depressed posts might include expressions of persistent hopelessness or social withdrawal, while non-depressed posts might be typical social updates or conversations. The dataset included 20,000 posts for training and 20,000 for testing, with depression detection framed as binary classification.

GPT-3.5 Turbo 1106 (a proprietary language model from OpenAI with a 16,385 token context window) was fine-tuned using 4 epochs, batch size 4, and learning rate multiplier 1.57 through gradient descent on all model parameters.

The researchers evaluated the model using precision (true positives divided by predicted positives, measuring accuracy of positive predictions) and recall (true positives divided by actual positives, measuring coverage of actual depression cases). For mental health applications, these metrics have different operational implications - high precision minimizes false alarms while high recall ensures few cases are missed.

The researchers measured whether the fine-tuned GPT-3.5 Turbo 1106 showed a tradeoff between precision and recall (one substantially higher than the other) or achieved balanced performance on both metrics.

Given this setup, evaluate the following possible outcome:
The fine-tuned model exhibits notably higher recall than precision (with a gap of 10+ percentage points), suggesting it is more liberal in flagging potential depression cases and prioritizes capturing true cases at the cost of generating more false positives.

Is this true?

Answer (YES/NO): NO